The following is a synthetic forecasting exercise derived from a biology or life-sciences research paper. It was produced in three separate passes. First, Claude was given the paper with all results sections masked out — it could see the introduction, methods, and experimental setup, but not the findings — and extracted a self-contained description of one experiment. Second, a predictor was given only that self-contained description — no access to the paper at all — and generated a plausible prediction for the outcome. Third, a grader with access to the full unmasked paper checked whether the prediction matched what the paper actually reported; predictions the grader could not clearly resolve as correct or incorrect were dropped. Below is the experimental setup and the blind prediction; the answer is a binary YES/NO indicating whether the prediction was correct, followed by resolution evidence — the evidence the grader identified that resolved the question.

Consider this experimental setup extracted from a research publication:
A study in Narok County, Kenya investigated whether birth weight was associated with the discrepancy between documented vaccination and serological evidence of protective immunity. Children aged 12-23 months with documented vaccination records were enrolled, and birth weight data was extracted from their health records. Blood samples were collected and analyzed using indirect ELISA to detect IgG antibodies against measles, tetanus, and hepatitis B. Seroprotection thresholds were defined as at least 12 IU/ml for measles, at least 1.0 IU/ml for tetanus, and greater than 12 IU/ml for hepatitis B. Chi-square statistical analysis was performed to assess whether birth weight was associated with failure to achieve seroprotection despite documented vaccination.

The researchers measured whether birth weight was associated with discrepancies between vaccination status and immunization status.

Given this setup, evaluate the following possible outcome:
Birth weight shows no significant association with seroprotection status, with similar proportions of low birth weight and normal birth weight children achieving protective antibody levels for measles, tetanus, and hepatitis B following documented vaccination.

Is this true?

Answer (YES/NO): YES